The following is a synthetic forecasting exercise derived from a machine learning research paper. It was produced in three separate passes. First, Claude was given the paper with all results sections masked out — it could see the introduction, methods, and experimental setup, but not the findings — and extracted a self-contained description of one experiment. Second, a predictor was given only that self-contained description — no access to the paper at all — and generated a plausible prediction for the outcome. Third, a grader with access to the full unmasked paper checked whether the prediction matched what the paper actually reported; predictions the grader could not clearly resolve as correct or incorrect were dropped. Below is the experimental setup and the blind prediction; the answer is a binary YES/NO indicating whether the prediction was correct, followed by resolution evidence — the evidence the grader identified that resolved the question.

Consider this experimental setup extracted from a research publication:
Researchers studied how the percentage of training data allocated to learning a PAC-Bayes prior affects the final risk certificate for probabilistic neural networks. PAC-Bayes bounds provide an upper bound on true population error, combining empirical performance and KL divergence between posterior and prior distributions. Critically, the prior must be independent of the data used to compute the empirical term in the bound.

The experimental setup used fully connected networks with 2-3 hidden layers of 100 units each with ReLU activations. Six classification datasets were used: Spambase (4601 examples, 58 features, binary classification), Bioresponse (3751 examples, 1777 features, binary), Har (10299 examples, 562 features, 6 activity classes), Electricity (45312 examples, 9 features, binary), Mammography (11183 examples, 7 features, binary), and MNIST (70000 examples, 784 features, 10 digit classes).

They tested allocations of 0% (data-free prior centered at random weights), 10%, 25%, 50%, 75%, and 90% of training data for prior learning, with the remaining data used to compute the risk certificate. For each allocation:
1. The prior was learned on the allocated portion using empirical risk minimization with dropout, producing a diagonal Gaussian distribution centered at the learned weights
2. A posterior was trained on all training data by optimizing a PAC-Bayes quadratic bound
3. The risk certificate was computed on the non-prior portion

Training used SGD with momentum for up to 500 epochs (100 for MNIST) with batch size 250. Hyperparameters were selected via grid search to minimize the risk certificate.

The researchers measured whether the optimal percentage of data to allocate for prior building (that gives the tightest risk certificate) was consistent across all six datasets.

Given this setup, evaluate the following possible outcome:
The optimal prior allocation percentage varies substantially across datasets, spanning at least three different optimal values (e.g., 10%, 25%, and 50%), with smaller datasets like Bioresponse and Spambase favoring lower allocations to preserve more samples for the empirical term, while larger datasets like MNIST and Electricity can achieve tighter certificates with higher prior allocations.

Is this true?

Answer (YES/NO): NO